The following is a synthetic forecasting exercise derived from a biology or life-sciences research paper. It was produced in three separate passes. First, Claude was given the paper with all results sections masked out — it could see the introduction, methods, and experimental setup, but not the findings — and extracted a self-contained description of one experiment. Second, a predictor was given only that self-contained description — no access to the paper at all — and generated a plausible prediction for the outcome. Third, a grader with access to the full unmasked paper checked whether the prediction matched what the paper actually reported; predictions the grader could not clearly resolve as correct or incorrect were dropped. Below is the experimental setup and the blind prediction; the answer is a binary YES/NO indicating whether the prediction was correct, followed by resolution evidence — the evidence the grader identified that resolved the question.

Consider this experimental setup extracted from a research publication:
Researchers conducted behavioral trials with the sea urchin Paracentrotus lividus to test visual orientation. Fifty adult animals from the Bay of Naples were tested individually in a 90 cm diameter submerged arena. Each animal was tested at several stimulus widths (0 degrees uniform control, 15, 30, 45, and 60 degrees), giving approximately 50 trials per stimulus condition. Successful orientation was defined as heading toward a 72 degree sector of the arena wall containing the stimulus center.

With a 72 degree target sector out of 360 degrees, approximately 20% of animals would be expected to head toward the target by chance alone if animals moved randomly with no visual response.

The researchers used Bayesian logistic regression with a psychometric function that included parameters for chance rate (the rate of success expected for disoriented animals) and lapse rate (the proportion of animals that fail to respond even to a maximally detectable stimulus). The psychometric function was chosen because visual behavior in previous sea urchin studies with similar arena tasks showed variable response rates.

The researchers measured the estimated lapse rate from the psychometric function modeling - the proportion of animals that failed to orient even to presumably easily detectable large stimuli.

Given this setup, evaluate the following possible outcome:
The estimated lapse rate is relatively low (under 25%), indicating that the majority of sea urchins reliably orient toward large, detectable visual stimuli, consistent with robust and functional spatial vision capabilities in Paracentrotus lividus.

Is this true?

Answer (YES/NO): NO